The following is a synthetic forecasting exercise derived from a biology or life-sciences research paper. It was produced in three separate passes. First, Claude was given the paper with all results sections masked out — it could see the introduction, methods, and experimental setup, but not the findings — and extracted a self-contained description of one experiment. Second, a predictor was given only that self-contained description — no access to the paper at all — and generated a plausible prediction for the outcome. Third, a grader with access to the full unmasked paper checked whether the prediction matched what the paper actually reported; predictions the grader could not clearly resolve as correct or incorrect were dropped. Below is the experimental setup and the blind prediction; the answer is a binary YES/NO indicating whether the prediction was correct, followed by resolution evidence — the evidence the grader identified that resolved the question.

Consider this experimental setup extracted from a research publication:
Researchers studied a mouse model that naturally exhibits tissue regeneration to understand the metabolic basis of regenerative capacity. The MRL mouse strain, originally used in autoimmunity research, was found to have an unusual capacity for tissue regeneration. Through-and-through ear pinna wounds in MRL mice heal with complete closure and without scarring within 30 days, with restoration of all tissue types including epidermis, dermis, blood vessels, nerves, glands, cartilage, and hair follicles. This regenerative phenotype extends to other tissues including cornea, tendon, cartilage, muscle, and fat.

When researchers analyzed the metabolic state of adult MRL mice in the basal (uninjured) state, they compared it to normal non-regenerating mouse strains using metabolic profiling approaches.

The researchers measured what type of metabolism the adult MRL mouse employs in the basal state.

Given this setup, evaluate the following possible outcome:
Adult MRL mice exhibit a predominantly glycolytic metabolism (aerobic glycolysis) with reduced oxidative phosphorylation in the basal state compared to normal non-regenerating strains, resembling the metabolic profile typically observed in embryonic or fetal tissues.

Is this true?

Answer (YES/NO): YES